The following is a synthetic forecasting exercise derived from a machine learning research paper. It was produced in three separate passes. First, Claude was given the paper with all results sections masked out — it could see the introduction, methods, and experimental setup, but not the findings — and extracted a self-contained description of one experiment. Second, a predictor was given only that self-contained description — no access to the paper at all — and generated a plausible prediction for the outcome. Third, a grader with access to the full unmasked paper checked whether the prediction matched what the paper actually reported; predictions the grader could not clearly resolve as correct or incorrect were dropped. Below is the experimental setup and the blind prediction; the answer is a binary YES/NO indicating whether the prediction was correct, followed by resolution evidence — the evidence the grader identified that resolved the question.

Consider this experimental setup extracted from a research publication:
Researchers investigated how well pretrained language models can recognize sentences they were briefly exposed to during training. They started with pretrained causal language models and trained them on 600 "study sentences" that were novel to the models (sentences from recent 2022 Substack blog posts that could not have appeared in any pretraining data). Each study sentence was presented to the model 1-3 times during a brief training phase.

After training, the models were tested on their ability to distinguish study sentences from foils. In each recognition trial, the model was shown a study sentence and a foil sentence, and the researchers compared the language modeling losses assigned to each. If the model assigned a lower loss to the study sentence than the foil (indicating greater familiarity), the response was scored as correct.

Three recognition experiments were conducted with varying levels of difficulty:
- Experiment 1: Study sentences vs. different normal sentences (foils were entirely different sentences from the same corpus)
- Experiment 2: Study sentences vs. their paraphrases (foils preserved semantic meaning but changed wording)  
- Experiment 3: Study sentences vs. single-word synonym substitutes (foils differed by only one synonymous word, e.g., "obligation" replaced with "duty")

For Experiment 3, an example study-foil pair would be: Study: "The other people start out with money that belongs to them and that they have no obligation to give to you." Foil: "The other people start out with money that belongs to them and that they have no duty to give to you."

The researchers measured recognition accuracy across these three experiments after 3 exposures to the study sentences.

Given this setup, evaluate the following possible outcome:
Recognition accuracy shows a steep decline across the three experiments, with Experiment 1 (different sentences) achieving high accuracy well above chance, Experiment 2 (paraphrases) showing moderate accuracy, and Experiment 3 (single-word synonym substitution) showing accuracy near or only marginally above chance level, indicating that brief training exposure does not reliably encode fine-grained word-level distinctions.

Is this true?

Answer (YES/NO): NO